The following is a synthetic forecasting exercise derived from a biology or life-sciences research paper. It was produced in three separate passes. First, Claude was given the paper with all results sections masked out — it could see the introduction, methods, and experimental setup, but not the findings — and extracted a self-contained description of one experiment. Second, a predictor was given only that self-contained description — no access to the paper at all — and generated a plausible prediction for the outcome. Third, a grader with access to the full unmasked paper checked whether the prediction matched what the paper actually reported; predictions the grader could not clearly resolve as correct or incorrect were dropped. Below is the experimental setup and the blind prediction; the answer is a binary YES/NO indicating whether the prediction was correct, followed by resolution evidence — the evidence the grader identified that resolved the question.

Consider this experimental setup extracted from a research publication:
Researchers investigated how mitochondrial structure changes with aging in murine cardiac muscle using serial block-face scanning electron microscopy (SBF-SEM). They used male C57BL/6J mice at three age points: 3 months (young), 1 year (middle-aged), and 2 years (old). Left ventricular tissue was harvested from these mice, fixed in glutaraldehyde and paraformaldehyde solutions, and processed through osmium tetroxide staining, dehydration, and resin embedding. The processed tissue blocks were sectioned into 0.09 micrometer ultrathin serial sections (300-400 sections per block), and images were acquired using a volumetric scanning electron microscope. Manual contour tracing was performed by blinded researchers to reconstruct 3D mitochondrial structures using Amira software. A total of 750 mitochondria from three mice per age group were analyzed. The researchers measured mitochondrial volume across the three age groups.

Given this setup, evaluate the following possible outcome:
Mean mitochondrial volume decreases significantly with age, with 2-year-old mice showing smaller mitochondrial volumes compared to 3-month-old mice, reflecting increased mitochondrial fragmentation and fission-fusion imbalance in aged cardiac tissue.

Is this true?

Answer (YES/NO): YES